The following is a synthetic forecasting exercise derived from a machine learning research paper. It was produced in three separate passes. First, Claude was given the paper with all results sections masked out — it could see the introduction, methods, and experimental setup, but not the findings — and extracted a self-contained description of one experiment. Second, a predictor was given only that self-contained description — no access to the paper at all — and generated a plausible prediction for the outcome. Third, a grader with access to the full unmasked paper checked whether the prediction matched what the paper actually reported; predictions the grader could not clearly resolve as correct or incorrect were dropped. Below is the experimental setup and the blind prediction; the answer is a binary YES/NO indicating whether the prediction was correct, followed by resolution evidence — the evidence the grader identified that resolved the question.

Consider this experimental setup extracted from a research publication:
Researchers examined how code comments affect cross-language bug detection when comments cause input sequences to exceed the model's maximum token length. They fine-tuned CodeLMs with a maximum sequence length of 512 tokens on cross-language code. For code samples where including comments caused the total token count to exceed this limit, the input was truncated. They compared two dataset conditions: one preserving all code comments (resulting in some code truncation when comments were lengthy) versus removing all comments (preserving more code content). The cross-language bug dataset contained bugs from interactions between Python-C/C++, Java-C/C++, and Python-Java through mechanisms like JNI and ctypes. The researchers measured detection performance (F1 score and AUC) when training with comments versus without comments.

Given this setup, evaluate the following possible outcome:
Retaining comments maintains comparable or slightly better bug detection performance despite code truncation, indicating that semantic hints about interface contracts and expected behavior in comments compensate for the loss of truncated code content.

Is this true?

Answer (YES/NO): NO